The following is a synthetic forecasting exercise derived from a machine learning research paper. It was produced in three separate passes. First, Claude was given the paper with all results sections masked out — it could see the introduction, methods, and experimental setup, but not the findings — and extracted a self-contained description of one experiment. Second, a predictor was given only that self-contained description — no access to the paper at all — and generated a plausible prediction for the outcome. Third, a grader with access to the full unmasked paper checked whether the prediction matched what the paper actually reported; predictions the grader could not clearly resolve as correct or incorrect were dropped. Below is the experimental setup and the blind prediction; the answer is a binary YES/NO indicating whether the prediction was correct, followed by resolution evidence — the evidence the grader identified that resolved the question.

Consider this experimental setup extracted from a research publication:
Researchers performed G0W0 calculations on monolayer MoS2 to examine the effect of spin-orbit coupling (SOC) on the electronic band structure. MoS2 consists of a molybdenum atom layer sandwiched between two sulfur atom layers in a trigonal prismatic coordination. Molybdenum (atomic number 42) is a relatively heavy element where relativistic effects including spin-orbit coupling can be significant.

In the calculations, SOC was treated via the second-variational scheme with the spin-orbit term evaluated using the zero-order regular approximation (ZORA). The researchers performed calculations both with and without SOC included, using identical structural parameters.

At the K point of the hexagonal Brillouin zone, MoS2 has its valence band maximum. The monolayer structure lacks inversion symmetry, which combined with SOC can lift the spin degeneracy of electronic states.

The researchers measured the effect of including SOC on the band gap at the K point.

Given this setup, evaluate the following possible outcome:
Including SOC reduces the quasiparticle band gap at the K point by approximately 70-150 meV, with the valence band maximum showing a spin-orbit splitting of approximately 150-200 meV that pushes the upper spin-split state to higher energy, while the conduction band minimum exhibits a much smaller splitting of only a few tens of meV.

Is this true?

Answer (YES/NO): NO